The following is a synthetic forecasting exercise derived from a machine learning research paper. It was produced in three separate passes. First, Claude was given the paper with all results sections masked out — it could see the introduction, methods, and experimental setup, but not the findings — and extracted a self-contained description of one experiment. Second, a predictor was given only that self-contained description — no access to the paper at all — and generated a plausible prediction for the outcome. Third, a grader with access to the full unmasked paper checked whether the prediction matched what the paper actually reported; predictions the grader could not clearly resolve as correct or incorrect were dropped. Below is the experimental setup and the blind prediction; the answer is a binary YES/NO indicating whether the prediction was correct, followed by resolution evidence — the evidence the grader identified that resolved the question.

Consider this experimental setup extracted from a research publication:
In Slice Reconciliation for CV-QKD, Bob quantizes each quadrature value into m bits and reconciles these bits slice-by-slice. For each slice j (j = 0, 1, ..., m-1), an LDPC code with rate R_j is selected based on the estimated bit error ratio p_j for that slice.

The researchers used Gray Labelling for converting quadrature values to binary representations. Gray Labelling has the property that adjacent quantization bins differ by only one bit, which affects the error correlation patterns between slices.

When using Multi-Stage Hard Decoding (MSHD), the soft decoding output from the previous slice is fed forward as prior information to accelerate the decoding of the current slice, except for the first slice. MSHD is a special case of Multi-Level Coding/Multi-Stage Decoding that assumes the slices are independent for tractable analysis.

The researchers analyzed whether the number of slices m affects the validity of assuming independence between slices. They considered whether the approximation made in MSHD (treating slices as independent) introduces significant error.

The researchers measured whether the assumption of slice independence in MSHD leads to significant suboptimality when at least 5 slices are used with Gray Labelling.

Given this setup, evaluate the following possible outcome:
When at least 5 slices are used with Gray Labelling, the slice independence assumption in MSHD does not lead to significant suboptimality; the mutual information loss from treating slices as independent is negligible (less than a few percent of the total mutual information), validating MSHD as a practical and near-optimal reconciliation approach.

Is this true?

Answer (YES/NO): YES